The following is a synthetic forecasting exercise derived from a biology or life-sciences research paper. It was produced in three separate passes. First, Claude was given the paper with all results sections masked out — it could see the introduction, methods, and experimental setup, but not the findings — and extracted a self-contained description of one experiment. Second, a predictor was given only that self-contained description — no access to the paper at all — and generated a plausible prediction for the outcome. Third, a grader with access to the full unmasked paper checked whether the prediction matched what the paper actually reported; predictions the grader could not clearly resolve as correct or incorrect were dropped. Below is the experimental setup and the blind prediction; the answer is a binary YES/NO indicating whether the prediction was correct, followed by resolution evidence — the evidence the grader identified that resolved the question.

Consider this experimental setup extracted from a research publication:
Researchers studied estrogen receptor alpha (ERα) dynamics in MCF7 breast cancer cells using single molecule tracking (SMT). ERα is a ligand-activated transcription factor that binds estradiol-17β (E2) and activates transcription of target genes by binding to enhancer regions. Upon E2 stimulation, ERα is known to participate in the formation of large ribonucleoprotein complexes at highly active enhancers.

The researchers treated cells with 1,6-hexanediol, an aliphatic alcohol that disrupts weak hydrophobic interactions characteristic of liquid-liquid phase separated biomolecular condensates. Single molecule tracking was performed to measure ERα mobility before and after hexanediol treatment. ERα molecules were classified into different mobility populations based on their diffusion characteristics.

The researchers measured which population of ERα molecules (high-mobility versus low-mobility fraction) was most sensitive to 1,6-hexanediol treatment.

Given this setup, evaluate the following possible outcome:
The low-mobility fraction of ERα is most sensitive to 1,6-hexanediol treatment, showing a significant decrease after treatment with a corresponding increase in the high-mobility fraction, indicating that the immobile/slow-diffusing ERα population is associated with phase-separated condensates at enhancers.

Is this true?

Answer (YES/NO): YES